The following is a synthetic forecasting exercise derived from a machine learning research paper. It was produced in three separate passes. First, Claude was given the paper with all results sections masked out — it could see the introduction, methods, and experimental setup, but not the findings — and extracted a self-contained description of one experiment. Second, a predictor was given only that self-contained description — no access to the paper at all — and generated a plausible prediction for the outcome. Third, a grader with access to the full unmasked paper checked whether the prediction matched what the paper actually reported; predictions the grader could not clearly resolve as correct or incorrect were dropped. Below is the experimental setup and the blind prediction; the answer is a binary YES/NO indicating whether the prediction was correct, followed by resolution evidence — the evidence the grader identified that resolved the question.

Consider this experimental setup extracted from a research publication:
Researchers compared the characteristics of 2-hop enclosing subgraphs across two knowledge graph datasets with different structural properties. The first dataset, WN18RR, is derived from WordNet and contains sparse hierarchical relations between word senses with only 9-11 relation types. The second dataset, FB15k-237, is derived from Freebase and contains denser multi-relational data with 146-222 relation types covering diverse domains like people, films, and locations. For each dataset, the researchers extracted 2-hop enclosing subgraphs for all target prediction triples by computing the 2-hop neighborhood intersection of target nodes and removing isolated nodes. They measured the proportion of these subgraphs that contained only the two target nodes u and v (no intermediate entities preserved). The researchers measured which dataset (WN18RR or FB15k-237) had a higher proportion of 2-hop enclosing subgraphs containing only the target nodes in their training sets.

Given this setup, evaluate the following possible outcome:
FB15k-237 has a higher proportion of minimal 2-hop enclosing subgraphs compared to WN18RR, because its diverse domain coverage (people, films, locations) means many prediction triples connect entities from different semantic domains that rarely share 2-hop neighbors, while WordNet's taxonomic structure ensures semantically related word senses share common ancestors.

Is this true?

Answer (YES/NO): NO